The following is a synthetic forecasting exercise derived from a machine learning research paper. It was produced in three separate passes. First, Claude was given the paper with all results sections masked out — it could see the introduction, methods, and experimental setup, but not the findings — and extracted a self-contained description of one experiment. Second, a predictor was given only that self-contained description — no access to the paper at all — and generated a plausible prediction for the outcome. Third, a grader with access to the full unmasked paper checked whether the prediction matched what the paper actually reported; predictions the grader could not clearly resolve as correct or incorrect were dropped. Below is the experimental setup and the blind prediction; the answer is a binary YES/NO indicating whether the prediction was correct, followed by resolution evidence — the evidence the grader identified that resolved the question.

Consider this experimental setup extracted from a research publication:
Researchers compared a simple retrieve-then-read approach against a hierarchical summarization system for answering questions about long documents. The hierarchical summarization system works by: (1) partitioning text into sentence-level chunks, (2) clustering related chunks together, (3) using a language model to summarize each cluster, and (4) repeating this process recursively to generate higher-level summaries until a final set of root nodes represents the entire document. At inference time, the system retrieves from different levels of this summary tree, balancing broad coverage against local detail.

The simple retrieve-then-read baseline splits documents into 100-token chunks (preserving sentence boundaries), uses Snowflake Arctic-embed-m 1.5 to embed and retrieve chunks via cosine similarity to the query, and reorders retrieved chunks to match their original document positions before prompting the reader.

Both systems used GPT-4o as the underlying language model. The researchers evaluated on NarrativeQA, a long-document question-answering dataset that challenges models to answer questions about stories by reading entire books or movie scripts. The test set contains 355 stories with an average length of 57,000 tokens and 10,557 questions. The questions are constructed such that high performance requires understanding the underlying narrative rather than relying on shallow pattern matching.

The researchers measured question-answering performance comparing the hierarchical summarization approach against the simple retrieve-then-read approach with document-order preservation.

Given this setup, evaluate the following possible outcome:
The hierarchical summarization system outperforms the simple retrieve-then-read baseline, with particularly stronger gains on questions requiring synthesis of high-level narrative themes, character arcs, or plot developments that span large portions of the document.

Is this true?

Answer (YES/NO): NO